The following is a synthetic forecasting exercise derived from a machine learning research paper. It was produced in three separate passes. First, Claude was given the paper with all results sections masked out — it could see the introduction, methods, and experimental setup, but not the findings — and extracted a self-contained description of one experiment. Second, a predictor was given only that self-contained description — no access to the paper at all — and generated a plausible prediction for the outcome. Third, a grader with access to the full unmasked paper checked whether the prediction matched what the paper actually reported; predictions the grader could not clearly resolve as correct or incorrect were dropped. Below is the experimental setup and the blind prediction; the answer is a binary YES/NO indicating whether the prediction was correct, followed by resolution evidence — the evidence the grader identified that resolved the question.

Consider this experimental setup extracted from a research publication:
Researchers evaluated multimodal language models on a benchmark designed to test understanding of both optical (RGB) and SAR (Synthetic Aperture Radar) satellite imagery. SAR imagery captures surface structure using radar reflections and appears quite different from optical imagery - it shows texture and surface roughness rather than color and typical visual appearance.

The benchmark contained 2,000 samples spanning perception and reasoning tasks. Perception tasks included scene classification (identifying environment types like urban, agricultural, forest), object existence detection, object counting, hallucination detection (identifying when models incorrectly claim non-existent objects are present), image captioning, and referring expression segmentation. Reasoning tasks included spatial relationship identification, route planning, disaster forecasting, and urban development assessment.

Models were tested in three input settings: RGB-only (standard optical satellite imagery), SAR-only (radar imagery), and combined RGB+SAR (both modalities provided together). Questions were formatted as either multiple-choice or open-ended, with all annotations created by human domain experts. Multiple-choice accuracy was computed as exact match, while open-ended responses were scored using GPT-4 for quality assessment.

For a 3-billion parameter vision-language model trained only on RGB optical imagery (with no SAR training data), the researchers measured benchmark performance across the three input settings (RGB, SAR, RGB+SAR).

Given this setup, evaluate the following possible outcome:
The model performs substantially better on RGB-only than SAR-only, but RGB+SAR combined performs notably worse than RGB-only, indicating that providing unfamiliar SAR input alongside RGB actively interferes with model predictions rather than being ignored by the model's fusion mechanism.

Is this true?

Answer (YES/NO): YES